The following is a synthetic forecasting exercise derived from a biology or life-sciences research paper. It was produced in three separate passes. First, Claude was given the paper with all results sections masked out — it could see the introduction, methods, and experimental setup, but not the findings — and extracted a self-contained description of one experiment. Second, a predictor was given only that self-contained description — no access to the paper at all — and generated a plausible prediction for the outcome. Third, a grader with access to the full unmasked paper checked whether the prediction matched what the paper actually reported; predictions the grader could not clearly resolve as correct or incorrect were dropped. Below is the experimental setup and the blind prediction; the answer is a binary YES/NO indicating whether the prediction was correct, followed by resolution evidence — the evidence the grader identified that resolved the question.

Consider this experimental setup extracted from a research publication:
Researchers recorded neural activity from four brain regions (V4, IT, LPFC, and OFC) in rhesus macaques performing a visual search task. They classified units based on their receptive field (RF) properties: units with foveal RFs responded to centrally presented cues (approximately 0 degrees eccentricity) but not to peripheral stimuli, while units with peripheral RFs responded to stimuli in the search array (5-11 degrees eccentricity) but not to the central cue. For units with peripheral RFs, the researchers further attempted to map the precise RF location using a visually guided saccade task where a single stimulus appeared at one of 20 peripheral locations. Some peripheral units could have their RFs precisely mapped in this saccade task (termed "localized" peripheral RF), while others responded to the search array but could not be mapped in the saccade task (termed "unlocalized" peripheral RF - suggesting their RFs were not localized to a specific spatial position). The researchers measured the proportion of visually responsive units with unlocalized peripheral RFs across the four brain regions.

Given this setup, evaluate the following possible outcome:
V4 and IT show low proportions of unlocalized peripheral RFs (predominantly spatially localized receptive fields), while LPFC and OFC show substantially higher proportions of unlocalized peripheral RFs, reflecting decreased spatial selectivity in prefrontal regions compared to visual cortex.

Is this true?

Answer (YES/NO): NO